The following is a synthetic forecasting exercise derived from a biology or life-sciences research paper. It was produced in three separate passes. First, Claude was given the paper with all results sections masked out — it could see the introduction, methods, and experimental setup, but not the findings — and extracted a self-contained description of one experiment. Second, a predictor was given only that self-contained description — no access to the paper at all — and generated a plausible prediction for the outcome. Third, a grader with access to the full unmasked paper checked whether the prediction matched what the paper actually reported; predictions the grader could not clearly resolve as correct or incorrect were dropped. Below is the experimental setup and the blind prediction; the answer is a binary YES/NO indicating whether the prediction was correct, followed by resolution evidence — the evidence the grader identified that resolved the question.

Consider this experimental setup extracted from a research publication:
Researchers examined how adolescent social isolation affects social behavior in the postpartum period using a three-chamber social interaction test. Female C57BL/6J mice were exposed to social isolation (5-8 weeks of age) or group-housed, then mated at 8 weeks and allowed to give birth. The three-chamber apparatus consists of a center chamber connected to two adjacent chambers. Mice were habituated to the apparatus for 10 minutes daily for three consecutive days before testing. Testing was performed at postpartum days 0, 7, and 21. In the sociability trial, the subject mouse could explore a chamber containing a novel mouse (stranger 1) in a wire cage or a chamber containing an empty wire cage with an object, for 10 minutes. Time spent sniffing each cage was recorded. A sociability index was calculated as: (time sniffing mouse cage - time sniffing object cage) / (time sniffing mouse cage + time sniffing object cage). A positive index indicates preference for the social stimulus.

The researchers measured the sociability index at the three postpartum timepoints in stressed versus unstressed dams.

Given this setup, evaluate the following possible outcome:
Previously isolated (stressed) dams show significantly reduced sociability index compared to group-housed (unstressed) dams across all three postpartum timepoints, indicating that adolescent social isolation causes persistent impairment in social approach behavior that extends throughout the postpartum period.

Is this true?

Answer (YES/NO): NO